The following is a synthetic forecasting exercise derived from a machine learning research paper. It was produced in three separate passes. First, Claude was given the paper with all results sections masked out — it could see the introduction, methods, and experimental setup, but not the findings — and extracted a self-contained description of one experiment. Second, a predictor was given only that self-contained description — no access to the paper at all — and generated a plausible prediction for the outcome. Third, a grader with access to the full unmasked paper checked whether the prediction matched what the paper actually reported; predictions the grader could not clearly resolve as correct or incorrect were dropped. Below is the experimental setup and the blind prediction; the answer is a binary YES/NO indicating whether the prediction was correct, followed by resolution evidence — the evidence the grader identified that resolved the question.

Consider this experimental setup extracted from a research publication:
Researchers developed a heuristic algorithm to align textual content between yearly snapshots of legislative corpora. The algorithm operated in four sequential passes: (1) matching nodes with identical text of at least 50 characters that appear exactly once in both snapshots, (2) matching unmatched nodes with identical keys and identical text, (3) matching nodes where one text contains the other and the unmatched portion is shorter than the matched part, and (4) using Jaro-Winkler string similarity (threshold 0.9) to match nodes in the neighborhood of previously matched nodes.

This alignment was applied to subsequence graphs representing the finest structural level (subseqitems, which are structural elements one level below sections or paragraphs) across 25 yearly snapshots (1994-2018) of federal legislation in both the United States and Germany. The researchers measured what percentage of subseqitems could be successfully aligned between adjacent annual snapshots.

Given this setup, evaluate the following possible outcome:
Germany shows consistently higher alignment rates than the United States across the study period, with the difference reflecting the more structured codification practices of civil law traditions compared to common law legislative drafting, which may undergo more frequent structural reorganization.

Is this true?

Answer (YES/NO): NO